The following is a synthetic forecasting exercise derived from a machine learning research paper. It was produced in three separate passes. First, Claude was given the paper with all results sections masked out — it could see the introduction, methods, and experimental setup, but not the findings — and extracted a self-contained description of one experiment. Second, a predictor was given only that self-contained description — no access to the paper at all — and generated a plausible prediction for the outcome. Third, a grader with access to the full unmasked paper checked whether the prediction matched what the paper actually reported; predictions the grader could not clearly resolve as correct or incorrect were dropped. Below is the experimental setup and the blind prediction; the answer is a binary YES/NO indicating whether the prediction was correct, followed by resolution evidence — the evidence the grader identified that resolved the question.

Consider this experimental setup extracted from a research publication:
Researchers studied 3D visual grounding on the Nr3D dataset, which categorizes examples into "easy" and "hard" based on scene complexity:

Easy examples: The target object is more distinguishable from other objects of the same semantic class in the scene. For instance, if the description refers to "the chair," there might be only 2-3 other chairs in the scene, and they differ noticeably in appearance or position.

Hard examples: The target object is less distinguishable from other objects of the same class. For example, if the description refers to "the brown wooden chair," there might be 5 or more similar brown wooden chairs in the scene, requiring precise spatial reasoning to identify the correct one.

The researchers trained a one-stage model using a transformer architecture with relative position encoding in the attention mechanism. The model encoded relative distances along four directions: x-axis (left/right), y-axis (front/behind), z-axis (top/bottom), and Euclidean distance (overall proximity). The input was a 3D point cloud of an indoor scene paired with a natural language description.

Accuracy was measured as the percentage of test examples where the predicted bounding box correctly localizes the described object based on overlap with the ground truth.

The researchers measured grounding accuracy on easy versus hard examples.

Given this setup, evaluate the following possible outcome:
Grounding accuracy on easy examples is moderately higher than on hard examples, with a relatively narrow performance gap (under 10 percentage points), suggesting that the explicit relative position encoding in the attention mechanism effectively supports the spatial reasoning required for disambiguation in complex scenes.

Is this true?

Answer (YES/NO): NO